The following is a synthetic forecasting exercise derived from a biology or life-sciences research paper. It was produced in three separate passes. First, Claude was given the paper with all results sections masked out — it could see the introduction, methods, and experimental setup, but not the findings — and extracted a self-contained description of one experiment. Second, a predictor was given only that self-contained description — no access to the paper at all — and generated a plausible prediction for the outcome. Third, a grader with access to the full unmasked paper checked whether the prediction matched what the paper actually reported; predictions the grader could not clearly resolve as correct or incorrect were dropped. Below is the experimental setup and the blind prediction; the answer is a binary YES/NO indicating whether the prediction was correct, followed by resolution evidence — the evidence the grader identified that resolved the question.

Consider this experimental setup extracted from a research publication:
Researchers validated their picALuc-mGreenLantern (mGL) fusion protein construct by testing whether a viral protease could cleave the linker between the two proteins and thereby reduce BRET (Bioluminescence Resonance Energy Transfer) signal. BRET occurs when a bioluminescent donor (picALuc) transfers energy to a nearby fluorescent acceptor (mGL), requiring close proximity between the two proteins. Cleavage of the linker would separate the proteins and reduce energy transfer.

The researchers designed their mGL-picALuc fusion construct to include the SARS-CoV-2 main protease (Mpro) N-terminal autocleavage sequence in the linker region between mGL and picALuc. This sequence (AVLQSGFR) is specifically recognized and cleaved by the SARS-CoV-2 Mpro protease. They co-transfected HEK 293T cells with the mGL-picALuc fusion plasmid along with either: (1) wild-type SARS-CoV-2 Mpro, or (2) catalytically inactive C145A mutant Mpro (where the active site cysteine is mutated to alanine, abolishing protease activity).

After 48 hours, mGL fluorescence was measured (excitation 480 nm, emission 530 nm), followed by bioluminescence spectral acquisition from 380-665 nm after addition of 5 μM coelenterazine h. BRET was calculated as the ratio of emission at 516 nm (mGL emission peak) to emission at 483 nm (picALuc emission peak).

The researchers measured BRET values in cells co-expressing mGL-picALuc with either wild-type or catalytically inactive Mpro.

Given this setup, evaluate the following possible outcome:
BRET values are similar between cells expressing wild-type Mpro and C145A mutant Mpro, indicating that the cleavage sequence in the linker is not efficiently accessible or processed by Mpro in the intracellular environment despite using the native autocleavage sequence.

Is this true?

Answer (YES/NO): NO